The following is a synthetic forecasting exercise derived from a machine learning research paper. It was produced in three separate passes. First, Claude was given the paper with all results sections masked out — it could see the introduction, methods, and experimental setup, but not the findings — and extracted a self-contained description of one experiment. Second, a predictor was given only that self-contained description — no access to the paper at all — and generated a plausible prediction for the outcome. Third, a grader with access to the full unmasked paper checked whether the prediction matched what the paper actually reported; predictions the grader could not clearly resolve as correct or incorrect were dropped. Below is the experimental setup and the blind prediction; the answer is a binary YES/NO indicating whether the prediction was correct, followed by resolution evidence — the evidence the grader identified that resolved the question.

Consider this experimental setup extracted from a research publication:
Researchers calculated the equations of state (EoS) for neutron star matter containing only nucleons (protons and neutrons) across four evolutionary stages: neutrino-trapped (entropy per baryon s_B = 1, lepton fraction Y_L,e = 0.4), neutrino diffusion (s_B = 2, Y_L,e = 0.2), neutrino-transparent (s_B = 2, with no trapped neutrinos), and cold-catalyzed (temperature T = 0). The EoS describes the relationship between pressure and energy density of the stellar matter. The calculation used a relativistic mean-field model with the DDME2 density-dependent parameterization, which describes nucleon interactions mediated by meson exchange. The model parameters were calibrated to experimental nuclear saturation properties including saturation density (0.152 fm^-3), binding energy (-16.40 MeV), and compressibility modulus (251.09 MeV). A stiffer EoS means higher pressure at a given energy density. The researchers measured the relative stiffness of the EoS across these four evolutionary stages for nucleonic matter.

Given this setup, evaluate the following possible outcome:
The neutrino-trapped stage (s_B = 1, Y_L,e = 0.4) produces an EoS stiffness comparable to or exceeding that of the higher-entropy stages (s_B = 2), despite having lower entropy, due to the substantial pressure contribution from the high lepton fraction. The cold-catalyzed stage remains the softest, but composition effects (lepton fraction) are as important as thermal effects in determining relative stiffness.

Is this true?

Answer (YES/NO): NO